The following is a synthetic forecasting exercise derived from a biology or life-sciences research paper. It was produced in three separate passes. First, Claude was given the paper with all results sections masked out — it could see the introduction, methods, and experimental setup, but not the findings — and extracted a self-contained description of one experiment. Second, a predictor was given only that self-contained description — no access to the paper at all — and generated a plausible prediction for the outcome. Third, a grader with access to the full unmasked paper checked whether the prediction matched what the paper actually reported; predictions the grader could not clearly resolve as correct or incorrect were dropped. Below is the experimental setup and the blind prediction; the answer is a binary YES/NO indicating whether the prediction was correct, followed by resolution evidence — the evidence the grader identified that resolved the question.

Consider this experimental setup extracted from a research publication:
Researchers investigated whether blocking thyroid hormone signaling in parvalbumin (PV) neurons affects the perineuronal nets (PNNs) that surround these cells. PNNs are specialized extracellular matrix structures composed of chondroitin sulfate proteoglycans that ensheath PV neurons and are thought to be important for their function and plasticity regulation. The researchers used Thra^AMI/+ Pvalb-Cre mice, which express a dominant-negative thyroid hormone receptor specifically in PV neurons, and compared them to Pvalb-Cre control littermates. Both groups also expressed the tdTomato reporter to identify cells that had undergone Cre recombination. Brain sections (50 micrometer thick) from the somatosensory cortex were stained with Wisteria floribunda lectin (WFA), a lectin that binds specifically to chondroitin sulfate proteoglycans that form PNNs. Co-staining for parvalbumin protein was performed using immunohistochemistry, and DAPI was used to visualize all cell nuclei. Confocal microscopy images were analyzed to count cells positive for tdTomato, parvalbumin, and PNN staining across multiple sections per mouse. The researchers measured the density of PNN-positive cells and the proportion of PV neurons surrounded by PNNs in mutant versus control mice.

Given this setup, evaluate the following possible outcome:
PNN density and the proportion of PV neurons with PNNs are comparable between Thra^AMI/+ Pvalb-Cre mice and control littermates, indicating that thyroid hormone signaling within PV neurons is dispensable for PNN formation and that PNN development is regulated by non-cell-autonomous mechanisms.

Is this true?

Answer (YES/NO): NO